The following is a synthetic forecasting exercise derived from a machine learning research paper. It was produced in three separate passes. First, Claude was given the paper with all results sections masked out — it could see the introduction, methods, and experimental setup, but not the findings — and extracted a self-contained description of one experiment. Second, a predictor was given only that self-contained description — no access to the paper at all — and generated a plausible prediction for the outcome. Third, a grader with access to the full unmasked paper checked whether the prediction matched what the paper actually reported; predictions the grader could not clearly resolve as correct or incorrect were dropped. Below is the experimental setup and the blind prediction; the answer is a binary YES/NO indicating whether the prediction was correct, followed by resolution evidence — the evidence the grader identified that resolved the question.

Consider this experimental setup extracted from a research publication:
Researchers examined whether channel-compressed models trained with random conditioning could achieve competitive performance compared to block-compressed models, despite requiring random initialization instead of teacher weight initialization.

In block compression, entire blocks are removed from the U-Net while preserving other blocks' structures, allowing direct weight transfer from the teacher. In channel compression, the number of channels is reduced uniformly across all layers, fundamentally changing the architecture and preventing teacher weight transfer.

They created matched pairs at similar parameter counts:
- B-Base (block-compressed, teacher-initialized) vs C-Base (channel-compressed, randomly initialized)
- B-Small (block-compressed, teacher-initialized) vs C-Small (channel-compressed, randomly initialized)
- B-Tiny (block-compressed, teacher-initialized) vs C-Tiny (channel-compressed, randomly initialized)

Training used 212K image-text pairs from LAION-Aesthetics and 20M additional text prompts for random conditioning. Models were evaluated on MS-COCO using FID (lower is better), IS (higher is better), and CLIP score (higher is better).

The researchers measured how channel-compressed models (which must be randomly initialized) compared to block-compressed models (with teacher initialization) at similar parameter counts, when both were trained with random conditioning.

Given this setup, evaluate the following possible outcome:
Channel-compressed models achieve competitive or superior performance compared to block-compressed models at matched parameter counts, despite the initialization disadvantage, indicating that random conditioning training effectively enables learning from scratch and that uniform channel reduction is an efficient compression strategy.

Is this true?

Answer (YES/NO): YES